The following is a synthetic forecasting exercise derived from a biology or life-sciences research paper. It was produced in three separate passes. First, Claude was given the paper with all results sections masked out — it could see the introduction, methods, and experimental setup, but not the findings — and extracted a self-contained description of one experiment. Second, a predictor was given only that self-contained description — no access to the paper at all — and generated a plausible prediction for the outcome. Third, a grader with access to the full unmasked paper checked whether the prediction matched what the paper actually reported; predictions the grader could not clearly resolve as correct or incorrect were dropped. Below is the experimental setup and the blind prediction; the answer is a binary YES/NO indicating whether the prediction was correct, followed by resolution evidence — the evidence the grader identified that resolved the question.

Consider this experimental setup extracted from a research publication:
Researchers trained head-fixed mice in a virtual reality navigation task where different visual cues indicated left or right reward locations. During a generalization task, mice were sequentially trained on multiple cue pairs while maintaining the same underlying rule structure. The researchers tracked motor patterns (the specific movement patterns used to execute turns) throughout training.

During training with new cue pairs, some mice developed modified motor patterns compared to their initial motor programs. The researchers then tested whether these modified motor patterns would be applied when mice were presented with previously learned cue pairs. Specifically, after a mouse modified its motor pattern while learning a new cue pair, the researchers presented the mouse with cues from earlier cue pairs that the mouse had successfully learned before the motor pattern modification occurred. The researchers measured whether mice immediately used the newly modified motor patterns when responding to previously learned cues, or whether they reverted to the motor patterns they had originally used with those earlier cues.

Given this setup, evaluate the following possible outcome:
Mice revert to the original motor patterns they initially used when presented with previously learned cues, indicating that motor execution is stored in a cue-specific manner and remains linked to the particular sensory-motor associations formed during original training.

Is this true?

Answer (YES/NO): NO